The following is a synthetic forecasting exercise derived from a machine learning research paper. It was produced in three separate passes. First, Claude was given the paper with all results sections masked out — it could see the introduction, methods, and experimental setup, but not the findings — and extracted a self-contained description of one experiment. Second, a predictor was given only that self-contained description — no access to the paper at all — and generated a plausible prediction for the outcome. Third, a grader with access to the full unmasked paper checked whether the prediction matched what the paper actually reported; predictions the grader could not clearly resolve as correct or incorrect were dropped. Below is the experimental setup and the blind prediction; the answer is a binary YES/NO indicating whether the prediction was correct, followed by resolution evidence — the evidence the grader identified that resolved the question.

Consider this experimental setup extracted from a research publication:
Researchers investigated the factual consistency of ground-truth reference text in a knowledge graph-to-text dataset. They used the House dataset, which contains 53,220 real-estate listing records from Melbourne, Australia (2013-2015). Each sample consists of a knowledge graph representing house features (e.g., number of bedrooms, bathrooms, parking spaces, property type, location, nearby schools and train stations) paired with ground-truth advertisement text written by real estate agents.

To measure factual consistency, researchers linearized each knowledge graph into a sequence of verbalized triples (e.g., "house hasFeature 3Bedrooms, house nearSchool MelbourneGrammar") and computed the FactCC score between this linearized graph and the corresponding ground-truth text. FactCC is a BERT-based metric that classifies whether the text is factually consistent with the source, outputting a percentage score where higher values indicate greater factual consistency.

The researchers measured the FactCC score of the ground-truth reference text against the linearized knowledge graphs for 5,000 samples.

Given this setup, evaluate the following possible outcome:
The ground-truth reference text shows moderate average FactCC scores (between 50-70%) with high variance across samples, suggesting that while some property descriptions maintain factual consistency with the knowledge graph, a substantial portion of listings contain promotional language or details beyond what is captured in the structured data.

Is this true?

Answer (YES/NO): NO